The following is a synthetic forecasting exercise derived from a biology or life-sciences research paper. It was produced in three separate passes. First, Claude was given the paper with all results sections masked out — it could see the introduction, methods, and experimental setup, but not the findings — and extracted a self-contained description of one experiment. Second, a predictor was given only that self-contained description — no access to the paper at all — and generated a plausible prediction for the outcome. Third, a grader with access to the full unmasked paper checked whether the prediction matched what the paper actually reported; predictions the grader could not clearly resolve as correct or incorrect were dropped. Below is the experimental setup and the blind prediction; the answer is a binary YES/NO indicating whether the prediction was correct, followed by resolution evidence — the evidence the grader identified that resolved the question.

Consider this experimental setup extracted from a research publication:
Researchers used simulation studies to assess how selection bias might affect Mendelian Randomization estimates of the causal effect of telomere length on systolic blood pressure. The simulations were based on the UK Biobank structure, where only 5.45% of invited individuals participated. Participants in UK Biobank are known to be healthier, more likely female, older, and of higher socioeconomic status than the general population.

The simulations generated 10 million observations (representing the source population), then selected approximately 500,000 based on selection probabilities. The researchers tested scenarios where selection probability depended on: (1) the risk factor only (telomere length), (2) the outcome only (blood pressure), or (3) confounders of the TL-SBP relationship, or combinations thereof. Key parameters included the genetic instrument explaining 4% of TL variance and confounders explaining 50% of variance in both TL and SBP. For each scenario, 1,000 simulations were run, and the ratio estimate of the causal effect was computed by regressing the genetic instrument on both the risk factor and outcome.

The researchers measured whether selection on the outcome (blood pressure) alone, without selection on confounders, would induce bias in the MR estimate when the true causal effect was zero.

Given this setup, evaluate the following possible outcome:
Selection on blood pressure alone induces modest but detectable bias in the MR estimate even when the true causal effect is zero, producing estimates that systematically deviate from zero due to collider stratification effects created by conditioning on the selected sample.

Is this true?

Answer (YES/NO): NO